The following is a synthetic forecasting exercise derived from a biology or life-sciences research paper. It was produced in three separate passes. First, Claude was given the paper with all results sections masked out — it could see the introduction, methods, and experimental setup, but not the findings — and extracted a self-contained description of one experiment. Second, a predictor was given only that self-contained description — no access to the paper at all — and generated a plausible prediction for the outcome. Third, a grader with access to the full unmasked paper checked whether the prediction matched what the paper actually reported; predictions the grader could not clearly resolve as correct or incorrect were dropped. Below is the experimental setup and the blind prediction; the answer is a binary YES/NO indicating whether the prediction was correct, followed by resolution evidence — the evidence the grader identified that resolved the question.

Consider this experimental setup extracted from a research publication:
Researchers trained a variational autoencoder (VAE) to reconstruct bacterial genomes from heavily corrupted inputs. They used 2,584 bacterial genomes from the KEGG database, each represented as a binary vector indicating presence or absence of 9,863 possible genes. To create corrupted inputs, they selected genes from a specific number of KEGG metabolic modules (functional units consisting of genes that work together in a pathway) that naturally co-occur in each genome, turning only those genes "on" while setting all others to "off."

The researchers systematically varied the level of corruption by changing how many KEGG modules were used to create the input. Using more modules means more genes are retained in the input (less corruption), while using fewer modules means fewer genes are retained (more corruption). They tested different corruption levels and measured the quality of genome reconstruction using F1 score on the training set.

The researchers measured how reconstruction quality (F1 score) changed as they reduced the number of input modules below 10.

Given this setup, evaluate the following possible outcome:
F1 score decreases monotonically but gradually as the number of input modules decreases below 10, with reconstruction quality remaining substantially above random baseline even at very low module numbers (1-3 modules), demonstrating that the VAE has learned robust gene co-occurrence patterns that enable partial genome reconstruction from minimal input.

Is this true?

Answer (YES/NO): NO